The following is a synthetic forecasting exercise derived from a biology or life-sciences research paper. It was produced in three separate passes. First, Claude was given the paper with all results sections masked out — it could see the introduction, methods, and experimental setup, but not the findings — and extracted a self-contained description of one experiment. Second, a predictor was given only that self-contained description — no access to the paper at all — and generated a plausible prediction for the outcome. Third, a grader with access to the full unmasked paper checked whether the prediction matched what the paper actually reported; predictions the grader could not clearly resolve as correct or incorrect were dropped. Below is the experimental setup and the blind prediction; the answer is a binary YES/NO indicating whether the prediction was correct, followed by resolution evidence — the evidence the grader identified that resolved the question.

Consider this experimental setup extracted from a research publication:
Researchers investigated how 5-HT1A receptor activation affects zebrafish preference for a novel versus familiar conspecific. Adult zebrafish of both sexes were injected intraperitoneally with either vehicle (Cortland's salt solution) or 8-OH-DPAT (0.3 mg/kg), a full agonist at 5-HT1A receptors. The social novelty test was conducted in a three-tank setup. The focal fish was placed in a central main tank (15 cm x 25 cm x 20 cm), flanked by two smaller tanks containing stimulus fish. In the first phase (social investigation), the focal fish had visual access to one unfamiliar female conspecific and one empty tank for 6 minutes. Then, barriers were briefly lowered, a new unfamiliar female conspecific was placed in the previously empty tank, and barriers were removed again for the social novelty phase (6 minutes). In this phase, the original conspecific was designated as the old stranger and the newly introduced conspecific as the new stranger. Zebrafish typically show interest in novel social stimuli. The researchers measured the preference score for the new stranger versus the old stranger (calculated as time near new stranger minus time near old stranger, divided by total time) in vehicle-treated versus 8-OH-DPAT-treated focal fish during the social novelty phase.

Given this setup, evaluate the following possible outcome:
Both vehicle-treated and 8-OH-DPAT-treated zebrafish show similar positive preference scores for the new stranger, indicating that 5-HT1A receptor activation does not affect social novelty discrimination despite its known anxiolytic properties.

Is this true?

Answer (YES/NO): NO